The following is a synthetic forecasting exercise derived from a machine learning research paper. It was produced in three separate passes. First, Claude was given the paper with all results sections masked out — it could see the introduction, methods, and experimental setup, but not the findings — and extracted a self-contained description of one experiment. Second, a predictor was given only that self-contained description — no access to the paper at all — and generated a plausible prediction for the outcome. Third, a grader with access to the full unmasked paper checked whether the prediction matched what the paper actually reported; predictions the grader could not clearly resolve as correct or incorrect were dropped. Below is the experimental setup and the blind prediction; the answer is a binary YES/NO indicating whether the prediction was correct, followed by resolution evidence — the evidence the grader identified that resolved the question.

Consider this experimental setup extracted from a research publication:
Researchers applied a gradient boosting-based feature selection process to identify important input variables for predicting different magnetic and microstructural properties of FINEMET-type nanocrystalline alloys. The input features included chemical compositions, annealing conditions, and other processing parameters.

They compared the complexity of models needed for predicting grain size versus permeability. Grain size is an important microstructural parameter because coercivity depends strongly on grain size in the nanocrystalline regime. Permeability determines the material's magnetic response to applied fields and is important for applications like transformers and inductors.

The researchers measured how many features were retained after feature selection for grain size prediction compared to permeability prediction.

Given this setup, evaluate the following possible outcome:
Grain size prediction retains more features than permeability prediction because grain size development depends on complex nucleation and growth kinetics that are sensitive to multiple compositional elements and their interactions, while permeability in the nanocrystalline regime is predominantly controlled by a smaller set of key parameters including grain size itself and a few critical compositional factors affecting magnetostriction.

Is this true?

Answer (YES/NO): NO